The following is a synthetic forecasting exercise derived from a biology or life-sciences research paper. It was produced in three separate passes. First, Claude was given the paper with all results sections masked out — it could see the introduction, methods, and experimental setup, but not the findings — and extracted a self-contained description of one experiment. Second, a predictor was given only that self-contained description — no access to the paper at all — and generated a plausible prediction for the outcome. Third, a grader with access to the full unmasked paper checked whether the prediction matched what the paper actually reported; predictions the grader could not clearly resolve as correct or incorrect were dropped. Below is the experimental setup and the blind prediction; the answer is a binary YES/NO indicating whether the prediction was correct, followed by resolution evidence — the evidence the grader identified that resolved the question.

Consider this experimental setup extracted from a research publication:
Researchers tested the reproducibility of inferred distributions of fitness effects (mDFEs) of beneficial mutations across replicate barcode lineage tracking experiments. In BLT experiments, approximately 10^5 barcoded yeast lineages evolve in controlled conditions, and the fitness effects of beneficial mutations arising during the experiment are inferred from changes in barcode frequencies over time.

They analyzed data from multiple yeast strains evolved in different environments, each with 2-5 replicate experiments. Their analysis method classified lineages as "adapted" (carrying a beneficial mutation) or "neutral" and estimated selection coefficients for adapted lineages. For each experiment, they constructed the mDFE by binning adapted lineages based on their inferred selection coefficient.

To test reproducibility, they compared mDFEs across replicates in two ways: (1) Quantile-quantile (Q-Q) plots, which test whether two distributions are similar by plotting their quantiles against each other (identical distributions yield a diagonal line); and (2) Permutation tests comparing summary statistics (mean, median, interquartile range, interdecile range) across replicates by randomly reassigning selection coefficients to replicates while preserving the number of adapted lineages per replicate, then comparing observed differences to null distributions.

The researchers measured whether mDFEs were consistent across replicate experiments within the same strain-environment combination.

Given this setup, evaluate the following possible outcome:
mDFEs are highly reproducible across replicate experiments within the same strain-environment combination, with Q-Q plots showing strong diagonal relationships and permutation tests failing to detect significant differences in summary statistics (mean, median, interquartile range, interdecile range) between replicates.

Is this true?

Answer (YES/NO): NO